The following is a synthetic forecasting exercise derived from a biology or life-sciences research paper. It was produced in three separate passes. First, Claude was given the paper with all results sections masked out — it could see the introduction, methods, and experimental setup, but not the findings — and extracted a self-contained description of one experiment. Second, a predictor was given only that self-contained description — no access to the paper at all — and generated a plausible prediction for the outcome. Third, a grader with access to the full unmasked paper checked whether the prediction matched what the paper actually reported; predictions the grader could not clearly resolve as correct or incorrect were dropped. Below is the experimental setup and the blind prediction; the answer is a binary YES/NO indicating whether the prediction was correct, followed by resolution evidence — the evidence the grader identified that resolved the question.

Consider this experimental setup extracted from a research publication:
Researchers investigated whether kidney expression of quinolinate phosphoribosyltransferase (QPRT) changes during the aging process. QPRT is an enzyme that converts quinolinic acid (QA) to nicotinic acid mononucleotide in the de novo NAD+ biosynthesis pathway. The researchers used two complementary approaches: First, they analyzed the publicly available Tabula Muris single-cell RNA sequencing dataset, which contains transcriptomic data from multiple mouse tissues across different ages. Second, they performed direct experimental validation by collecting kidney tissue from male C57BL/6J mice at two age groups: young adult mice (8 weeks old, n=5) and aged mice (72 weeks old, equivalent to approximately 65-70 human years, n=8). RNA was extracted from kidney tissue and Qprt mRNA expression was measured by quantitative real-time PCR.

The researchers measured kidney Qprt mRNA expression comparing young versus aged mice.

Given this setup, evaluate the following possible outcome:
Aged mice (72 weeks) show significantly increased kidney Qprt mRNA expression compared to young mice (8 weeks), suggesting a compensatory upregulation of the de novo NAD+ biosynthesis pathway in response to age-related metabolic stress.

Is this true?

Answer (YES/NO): NO